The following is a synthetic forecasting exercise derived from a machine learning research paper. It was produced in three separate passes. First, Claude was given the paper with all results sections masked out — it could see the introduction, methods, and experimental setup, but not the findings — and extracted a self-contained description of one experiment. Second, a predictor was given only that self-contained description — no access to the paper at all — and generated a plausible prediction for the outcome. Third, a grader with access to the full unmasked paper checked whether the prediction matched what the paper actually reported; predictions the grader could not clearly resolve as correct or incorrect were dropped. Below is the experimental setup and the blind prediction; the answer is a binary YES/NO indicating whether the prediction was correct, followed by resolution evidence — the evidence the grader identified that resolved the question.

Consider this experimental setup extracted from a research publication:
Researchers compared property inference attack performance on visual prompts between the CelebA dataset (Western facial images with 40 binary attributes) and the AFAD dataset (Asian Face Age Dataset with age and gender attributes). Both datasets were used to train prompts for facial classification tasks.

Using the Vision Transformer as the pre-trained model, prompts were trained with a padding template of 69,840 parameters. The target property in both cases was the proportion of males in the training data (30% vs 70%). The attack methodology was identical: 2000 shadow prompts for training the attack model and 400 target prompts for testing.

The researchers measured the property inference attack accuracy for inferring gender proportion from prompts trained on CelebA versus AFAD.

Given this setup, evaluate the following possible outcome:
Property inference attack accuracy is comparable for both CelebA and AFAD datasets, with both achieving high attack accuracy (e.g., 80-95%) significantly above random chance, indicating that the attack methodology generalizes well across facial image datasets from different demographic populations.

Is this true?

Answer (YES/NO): NO